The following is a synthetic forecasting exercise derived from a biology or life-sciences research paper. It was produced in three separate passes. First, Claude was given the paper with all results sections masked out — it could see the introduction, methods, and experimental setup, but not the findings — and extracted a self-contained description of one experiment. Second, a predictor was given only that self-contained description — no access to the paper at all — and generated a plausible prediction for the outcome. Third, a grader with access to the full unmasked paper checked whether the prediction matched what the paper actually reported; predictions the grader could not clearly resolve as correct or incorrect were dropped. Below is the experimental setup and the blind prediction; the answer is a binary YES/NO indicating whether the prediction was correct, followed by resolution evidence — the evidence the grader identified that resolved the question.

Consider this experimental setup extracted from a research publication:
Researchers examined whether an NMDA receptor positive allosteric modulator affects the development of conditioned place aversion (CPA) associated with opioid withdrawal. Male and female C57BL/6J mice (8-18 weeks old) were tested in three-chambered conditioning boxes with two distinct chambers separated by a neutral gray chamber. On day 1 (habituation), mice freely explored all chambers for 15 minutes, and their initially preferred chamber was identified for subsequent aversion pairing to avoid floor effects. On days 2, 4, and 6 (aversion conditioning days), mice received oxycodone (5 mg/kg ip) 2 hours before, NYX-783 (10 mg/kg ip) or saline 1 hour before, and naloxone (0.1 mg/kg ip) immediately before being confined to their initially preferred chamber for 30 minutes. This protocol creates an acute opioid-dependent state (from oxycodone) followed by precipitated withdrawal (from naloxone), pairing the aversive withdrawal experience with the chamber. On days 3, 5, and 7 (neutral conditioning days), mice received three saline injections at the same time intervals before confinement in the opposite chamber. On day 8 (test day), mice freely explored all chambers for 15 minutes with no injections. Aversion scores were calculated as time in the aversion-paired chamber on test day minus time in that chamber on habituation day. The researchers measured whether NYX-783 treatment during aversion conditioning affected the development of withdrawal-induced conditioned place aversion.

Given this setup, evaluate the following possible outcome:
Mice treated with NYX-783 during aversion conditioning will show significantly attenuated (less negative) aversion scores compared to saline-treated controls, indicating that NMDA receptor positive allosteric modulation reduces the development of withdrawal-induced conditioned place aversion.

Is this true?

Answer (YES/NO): NO